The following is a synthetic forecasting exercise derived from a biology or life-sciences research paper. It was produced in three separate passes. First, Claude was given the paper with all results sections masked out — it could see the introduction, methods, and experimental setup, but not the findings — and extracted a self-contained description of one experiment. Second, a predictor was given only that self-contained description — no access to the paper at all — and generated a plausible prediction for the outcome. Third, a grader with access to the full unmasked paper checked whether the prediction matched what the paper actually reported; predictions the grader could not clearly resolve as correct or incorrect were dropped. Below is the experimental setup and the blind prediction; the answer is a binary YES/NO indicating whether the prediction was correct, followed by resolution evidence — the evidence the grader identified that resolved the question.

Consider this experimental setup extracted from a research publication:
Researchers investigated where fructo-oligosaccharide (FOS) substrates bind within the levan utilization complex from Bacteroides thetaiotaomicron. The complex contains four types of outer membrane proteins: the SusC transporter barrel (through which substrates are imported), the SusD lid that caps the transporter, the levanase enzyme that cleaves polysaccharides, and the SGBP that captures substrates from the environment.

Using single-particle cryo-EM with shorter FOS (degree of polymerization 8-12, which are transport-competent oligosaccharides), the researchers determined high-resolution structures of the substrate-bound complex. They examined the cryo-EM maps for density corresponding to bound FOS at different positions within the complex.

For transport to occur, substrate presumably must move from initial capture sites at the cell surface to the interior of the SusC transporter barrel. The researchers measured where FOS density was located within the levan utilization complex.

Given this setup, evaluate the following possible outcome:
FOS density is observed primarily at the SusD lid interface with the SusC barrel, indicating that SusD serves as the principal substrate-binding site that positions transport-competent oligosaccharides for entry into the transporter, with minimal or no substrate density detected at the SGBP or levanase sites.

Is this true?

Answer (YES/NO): NO